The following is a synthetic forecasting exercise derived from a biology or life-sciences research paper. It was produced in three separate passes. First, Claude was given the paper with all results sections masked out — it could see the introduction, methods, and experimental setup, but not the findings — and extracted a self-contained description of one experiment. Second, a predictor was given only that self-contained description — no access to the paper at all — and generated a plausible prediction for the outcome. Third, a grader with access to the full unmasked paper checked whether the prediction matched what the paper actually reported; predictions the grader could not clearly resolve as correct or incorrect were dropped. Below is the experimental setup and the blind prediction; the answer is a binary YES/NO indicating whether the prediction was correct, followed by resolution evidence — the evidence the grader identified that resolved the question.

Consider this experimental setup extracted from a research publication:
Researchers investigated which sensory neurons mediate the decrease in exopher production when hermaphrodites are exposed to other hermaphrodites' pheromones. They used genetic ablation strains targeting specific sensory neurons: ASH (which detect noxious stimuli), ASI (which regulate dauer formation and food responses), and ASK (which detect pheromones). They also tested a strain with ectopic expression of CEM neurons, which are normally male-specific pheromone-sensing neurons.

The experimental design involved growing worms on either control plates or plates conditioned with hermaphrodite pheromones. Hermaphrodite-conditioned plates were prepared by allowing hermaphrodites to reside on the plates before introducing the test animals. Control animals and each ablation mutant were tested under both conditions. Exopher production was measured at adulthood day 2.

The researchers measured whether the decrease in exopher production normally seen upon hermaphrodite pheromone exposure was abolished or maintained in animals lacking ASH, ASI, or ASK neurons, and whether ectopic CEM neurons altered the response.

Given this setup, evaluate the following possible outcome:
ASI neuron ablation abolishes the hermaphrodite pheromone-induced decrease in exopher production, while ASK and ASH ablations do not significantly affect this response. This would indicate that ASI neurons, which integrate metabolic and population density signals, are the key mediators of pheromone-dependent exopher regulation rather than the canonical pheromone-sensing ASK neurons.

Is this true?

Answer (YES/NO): NO